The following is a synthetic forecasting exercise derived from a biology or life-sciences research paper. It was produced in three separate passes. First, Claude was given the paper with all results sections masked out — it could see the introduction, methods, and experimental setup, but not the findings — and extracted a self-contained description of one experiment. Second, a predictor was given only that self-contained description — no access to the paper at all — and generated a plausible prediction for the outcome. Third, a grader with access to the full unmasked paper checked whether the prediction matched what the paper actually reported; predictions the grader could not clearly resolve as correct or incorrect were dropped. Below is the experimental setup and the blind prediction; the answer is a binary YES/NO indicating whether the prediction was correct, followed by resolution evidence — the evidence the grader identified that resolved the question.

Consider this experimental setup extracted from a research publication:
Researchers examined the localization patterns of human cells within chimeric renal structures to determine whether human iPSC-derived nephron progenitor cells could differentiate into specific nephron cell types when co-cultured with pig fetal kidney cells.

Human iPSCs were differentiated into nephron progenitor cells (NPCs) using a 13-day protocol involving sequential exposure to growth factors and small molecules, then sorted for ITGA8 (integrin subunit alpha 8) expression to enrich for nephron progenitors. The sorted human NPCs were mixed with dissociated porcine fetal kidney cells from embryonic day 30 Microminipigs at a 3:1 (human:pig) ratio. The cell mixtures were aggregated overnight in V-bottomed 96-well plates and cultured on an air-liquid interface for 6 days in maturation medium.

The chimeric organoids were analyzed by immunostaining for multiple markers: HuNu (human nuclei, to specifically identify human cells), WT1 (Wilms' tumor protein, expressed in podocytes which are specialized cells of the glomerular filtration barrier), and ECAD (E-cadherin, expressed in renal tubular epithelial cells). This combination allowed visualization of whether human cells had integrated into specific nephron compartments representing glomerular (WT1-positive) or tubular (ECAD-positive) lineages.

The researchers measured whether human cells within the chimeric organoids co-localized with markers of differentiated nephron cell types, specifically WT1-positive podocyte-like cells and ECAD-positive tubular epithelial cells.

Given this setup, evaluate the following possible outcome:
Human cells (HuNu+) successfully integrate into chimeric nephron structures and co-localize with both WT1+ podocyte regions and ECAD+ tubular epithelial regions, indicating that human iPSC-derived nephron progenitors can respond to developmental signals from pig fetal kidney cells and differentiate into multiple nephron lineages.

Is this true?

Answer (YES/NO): YES